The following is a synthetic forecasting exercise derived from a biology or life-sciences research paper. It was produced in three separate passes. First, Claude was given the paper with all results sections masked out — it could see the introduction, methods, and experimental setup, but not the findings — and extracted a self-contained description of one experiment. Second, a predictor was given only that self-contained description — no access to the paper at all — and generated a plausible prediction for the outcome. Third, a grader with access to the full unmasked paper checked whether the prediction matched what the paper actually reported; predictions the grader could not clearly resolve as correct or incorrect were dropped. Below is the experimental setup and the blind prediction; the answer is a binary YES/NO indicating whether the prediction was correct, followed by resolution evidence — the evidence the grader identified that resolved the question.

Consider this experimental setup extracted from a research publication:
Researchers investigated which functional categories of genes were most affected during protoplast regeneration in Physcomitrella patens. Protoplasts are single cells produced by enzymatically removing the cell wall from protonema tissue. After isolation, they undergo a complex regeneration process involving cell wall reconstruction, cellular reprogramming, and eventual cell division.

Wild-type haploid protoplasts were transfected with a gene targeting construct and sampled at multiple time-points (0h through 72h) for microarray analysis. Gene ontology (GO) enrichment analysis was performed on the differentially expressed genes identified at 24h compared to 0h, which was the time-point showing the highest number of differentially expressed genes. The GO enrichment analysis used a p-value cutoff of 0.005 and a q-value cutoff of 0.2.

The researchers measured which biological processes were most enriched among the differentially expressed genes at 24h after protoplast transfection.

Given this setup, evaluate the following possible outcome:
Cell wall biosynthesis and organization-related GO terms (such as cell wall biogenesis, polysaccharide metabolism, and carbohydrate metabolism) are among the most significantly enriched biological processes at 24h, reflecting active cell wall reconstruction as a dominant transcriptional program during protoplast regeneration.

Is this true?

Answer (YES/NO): NO